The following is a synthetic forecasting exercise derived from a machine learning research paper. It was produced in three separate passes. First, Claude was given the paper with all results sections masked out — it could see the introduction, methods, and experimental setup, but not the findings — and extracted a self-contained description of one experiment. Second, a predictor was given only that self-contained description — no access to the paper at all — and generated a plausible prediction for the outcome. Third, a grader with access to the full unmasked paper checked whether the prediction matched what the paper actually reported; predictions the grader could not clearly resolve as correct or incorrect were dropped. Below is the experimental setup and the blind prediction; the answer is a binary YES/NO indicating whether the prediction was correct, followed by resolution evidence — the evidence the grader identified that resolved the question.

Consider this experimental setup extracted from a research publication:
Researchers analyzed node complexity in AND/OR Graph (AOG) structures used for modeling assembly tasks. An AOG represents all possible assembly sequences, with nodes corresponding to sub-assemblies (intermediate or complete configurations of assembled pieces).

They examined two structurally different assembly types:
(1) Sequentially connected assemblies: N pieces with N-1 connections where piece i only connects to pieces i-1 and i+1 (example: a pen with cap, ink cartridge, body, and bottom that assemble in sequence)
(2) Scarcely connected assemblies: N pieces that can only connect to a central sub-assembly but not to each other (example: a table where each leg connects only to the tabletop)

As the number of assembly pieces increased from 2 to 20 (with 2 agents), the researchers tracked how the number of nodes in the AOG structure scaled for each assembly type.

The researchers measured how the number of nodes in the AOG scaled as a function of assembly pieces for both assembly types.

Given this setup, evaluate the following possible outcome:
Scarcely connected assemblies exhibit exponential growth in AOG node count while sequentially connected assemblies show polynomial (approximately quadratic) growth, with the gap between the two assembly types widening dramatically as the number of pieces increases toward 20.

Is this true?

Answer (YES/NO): NO